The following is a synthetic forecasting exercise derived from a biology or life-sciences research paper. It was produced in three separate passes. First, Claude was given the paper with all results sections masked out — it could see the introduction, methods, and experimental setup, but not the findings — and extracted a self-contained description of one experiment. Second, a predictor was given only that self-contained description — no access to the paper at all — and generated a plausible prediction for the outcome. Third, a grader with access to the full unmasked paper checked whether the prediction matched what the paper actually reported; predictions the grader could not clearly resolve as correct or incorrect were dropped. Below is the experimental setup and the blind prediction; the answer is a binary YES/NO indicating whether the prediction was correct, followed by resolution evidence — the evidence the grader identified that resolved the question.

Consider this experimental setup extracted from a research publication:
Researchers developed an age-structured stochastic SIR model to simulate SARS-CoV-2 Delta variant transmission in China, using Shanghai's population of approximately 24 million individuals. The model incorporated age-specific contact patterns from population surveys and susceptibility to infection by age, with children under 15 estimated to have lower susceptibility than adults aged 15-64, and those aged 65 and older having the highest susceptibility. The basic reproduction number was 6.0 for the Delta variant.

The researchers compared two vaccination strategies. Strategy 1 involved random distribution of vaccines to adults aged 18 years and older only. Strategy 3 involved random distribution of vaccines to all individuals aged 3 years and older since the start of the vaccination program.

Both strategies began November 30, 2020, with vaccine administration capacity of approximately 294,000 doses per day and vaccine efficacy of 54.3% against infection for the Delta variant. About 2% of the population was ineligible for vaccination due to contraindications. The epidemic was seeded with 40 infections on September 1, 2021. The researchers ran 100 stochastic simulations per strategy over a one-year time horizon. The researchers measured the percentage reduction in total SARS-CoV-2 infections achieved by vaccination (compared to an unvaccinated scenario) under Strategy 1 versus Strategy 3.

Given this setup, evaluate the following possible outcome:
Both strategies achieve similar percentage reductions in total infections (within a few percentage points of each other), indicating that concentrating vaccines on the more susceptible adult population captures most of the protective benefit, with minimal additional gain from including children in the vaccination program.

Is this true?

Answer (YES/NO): NO